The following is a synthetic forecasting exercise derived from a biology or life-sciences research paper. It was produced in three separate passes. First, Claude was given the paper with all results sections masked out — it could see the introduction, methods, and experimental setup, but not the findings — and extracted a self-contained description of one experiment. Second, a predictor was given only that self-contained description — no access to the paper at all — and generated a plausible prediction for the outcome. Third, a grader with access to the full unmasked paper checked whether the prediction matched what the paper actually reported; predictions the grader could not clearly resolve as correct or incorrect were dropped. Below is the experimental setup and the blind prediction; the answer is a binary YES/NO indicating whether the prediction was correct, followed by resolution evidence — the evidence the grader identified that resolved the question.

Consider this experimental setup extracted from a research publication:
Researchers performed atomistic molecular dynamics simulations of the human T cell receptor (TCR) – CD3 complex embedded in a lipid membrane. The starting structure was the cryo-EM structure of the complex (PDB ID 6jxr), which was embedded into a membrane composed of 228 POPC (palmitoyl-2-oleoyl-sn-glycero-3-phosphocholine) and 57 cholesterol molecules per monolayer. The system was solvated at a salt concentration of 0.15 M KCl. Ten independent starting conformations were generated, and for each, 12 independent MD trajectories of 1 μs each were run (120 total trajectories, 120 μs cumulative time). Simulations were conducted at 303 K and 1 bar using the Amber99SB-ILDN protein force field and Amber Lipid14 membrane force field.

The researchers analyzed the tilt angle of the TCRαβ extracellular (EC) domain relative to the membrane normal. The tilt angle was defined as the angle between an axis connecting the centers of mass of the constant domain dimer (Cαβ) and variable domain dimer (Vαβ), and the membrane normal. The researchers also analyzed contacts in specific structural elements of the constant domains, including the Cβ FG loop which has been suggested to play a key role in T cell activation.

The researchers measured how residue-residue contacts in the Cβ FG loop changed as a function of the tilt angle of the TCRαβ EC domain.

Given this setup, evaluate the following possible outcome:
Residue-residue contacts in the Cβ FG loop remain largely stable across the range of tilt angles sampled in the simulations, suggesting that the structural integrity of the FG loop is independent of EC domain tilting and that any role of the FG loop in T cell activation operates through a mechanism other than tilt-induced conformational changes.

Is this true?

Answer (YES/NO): NO